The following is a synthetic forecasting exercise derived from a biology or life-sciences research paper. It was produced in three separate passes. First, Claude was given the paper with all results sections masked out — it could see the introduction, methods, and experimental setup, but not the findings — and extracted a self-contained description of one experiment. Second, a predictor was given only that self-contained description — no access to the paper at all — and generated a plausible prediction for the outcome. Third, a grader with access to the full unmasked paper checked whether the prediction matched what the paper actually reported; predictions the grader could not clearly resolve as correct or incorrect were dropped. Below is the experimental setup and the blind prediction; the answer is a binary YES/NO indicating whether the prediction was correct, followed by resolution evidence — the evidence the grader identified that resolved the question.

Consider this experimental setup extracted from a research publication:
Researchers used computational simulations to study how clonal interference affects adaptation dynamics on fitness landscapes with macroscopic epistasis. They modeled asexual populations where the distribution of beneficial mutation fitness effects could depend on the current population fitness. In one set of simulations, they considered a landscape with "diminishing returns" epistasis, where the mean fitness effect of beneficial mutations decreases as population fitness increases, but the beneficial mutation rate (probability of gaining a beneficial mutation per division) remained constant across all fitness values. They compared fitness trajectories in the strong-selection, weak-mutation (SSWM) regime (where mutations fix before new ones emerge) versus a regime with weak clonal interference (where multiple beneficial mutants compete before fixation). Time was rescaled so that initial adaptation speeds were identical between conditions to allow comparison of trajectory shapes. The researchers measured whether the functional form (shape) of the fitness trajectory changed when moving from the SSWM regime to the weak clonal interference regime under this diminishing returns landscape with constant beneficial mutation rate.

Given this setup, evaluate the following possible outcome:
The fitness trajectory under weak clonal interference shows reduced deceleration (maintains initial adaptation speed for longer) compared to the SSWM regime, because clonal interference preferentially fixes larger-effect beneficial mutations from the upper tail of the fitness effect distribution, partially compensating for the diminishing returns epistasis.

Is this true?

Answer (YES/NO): NO